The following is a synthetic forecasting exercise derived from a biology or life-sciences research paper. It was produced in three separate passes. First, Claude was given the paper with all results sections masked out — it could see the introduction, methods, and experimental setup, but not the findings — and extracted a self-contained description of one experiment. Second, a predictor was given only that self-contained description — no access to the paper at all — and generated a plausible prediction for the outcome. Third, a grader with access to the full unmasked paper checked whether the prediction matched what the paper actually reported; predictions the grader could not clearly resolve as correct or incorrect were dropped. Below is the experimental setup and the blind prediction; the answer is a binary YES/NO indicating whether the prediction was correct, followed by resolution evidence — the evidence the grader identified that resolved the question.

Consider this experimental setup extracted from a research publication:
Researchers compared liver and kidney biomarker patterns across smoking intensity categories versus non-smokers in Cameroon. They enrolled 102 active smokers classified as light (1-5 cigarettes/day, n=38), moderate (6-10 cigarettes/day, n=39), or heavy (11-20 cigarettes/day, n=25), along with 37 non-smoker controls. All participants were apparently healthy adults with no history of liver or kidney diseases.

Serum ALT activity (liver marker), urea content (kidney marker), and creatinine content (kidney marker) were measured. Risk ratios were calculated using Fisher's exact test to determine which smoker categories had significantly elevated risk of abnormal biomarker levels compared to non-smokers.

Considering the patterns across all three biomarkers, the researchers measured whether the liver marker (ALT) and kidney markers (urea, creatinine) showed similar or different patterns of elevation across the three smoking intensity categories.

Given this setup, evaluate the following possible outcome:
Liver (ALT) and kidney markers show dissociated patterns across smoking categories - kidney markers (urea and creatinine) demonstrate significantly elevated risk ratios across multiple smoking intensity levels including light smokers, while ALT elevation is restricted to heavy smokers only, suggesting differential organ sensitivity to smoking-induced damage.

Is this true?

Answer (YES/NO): NO